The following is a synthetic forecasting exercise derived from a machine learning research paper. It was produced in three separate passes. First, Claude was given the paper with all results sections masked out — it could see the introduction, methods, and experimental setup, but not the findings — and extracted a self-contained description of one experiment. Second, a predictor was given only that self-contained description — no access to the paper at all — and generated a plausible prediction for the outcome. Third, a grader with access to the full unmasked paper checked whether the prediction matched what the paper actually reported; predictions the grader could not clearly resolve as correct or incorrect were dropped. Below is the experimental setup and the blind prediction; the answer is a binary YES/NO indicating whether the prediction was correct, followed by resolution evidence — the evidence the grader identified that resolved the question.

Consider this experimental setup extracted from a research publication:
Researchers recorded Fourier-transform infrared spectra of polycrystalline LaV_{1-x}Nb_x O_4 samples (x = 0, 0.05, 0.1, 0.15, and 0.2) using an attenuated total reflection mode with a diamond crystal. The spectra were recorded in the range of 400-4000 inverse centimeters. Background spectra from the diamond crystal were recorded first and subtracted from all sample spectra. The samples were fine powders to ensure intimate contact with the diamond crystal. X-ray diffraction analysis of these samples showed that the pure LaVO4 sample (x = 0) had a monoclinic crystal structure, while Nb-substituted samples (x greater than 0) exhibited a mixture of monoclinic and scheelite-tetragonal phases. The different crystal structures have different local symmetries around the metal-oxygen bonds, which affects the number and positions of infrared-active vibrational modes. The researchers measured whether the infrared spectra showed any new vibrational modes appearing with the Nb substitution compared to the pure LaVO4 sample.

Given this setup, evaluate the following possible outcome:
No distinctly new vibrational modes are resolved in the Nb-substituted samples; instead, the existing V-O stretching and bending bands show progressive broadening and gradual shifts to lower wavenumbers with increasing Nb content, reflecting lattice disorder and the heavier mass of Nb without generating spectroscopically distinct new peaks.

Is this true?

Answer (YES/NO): NO